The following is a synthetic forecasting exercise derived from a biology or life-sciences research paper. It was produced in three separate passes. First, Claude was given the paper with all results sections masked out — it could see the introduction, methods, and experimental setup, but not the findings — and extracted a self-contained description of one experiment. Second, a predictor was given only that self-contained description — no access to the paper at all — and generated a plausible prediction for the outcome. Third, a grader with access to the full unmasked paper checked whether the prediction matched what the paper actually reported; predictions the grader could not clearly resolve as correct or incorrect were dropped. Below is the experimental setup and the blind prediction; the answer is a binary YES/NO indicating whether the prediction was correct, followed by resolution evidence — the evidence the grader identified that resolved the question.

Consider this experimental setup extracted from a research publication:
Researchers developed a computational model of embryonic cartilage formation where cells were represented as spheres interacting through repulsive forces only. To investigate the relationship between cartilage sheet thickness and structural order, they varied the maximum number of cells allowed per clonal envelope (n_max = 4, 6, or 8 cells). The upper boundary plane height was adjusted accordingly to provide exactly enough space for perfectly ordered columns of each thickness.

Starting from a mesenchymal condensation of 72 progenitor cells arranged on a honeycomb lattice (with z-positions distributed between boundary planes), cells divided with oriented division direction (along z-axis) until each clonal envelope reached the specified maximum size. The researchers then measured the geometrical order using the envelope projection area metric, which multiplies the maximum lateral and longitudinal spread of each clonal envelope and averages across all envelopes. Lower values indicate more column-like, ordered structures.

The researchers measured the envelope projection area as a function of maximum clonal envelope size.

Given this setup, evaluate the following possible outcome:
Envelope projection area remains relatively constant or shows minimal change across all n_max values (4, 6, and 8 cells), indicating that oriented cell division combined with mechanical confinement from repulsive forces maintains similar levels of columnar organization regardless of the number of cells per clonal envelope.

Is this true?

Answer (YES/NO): NO